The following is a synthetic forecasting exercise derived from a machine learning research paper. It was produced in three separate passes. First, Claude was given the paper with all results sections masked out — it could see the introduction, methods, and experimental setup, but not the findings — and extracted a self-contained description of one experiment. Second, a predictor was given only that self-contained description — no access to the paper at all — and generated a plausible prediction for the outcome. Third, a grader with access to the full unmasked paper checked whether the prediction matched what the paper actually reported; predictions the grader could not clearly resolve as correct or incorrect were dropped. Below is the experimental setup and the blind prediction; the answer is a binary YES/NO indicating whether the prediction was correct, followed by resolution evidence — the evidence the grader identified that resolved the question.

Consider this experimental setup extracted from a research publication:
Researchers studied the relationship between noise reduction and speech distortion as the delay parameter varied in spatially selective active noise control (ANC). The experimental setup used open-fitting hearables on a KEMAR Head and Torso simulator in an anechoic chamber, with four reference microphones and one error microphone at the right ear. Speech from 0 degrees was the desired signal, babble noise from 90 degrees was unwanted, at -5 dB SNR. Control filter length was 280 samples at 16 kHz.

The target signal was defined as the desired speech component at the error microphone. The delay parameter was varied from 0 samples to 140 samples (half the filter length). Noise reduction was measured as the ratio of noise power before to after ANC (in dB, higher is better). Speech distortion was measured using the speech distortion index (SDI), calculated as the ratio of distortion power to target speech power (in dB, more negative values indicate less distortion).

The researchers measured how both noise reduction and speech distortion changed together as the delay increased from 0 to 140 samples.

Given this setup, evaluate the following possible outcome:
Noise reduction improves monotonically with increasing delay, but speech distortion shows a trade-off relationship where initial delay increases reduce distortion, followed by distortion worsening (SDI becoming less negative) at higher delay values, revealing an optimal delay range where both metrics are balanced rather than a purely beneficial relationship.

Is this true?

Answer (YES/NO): NO